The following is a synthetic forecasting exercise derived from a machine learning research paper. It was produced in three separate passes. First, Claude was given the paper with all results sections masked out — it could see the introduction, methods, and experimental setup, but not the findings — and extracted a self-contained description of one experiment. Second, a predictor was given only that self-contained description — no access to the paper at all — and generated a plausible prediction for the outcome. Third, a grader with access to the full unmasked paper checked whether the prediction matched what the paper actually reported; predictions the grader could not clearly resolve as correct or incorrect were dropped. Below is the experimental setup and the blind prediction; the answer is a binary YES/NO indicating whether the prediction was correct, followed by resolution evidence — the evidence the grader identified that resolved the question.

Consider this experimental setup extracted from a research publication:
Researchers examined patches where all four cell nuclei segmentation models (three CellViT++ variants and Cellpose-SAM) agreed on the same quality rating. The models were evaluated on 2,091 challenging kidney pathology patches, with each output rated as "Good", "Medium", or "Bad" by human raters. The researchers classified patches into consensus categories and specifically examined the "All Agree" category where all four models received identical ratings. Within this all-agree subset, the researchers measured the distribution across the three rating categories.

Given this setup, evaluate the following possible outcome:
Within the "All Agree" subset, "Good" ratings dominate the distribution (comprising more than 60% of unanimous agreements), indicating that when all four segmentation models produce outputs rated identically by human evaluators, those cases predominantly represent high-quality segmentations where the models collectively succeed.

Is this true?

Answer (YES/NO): NO